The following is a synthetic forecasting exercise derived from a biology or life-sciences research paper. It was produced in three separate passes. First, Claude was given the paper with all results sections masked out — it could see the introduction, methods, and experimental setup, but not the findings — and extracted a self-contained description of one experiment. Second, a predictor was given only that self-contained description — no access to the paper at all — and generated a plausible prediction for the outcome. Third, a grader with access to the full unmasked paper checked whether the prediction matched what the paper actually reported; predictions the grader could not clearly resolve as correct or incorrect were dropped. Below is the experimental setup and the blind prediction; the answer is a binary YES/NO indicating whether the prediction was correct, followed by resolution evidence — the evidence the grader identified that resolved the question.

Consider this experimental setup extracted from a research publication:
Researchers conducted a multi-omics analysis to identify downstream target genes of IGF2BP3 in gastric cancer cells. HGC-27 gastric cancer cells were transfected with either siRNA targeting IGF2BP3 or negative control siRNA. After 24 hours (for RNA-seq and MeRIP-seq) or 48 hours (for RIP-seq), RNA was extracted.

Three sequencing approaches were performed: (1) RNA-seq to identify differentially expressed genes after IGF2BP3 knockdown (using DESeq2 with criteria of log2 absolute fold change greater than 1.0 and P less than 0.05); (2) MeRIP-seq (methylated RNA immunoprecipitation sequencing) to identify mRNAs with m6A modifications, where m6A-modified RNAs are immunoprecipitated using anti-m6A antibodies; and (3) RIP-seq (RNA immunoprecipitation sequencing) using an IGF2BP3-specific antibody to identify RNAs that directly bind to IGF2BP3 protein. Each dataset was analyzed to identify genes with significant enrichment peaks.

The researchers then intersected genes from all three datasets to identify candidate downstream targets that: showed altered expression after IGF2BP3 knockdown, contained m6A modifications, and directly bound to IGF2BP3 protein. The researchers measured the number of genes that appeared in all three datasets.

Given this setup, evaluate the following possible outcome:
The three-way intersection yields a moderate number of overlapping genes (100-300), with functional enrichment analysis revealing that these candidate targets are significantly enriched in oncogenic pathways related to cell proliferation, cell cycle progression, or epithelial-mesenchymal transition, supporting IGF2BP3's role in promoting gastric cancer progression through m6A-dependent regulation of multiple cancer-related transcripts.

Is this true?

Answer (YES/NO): NO